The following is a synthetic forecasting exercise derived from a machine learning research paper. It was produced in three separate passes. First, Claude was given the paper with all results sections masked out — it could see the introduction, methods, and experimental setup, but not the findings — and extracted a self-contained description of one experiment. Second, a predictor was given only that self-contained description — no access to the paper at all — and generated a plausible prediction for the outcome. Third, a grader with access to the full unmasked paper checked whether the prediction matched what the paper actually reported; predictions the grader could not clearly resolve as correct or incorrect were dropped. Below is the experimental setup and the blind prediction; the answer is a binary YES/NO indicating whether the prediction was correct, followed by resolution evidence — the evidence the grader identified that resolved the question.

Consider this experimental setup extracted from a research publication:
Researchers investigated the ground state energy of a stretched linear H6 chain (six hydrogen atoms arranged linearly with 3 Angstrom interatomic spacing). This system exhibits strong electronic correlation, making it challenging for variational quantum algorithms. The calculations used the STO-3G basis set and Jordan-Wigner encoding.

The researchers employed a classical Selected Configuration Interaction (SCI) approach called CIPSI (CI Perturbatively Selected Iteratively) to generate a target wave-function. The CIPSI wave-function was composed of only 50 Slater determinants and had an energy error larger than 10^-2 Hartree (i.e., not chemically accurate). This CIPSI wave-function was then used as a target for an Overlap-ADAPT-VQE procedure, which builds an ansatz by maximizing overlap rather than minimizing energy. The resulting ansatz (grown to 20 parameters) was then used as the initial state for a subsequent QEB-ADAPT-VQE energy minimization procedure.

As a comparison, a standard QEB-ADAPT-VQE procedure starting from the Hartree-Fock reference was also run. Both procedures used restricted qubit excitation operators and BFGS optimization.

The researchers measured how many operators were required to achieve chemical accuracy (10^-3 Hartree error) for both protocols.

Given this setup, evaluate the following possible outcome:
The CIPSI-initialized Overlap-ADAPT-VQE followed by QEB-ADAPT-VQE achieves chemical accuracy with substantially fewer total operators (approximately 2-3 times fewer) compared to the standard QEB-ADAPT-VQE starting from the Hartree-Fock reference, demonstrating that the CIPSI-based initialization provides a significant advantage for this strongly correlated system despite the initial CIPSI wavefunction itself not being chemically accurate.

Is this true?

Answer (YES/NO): NO